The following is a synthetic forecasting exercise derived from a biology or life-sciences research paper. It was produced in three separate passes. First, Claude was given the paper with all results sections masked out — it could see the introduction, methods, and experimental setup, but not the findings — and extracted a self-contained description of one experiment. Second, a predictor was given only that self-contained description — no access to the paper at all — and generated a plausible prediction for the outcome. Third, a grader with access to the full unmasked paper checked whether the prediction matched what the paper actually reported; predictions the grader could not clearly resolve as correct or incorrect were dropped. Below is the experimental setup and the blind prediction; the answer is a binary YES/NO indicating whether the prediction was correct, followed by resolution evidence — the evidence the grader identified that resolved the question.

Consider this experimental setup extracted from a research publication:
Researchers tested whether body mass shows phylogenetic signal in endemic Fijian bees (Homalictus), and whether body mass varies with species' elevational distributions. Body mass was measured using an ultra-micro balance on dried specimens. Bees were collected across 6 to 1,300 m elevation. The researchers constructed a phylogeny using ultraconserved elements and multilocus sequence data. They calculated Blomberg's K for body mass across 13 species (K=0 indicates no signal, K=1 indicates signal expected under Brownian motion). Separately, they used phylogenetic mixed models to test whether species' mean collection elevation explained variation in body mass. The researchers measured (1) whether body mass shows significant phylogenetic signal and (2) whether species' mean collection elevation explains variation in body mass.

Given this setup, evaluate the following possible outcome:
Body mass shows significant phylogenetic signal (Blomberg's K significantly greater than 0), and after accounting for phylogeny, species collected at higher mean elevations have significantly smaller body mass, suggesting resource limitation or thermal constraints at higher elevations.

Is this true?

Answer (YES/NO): NO